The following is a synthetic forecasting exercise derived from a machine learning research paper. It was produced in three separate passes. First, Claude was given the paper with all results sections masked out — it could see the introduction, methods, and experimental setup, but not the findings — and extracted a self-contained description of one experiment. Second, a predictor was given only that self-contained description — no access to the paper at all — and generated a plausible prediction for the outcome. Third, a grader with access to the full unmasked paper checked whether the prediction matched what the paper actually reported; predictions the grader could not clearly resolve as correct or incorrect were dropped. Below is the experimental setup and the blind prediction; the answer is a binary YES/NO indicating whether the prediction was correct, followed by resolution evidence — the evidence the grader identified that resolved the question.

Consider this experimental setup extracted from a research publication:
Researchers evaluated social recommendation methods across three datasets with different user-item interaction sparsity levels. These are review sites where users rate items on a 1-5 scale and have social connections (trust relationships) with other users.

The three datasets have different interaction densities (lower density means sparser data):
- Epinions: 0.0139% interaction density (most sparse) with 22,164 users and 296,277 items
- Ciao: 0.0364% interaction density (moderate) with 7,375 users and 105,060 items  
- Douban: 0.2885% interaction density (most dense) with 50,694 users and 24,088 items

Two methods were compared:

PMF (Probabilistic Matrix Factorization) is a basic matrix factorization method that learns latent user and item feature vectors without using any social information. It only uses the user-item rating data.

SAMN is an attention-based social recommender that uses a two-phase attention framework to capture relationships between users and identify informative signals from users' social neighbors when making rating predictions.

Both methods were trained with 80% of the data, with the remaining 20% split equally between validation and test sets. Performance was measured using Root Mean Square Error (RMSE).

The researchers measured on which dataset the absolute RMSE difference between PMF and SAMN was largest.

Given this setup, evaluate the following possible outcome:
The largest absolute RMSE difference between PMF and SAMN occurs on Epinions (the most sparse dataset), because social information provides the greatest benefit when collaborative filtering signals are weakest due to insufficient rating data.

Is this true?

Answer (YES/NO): YES